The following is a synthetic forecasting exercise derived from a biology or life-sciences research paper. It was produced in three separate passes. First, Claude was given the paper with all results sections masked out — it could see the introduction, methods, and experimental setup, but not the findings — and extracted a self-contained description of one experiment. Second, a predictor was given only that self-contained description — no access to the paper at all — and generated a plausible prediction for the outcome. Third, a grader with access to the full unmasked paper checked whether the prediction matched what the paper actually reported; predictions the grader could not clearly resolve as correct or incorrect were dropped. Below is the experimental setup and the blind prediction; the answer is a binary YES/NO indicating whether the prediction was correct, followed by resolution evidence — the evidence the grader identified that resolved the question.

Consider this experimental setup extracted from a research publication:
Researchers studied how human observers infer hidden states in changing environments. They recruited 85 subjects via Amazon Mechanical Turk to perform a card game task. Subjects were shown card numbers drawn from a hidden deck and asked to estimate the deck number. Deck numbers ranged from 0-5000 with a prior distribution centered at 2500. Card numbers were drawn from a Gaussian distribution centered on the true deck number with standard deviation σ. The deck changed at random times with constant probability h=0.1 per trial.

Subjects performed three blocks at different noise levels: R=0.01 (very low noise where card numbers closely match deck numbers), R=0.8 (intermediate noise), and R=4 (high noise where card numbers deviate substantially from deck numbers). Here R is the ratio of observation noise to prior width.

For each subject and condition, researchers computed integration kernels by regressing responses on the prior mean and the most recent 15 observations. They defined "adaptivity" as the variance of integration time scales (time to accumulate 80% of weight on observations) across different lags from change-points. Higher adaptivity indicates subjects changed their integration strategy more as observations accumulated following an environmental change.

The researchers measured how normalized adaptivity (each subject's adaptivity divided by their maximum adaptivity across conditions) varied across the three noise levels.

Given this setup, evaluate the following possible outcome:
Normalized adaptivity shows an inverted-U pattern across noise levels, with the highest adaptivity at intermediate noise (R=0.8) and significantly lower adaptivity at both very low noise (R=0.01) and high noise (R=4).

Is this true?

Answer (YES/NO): YES